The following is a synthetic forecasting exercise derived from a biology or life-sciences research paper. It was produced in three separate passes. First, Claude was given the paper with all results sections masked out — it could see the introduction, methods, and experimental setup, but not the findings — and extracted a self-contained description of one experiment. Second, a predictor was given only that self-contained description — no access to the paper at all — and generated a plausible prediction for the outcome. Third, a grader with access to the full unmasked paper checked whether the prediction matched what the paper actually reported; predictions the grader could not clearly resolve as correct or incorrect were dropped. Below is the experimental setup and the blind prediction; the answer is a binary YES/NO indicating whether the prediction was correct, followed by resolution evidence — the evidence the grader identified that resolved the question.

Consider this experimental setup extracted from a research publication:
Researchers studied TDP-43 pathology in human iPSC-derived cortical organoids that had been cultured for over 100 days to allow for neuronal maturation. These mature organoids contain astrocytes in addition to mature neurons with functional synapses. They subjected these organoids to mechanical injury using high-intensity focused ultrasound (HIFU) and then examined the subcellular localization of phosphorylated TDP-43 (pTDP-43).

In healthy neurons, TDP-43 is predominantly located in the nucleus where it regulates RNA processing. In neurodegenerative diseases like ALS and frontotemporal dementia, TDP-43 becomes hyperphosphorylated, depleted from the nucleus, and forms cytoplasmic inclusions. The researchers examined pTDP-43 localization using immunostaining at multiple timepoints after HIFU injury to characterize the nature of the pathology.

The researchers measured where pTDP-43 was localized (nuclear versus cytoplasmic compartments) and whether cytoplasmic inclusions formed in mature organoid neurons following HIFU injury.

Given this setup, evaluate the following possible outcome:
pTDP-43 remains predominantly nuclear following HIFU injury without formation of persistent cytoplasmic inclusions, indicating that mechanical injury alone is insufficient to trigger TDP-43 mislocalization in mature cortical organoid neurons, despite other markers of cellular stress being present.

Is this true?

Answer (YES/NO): NO